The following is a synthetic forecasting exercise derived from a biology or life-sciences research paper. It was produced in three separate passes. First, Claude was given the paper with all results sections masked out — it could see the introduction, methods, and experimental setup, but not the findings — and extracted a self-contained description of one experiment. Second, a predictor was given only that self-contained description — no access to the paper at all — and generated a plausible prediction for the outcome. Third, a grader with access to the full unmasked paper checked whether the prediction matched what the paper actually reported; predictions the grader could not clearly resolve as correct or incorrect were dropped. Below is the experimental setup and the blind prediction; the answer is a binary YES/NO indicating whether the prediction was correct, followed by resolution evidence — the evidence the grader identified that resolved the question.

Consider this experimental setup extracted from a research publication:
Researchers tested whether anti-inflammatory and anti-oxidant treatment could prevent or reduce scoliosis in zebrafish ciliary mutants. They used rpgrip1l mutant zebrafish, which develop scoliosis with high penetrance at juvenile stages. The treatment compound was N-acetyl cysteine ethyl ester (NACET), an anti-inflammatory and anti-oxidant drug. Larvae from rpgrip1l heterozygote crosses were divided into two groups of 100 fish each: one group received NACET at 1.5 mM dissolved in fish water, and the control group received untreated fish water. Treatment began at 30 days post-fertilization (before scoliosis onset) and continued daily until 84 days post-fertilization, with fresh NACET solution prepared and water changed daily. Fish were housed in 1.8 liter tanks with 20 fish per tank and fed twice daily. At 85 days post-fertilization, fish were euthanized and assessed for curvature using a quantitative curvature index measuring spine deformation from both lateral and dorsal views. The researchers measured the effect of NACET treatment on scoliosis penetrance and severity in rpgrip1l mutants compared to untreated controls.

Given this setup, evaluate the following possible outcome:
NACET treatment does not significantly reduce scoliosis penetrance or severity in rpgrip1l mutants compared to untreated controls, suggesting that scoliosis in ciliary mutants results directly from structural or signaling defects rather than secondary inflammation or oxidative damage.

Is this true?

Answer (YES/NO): NO